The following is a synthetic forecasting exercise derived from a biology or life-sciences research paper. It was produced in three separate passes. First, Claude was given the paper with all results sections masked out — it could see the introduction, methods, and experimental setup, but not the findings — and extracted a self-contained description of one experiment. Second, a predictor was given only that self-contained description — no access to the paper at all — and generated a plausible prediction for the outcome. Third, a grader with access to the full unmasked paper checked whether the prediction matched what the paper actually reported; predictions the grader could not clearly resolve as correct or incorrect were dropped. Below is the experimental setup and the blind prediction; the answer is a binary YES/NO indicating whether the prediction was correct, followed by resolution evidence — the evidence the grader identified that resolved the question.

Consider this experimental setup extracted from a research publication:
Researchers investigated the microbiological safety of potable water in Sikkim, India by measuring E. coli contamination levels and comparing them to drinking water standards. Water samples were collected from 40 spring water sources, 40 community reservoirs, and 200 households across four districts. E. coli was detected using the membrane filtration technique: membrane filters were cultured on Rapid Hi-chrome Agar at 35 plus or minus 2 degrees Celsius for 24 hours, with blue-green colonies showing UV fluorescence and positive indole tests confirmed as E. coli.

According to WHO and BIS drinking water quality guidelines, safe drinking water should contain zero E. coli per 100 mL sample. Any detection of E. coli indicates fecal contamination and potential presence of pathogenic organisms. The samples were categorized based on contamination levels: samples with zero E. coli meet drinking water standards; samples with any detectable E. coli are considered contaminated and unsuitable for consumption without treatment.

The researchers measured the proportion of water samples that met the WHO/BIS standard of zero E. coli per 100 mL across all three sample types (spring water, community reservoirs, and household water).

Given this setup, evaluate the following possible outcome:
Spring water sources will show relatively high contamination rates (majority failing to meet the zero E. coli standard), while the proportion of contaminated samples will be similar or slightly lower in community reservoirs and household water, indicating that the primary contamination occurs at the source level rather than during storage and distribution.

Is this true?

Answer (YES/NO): NO